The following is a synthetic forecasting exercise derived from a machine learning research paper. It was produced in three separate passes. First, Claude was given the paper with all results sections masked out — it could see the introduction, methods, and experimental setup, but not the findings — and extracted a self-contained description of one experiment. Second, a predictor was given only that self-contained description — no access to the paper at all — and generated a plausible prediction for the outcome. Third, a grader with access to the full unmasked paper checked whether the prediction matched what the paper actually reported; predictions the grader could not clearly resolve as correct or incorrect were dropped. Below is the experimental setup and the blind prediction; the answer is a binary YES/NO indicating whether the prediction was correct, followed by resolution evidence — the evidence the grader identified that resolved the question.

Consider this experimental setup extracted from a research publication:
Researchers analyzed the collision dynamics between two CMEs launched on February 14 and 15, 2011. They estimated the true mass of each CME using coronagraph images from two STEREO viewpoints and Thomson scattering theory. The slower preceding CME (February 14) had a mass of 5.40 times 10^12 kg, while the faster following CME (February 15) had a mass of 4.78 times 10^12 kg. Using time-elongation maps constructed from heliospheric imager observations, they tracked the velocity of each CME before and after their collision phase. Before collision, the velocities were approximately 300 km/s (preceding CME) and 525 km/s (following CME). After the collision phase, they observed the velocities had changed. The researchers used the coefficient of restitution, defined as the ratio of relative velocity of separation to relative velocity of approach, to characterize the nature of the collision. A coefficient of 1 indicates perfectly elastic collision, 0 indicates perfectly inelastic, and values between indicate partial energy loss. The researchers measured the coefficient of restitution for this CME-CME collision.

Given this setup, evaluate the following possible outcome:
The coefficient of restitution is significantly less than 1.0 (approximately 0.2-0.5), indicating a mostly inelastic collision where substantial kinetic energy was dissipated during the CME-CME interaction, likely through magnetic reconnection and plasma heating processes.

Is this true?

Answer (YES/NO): NO